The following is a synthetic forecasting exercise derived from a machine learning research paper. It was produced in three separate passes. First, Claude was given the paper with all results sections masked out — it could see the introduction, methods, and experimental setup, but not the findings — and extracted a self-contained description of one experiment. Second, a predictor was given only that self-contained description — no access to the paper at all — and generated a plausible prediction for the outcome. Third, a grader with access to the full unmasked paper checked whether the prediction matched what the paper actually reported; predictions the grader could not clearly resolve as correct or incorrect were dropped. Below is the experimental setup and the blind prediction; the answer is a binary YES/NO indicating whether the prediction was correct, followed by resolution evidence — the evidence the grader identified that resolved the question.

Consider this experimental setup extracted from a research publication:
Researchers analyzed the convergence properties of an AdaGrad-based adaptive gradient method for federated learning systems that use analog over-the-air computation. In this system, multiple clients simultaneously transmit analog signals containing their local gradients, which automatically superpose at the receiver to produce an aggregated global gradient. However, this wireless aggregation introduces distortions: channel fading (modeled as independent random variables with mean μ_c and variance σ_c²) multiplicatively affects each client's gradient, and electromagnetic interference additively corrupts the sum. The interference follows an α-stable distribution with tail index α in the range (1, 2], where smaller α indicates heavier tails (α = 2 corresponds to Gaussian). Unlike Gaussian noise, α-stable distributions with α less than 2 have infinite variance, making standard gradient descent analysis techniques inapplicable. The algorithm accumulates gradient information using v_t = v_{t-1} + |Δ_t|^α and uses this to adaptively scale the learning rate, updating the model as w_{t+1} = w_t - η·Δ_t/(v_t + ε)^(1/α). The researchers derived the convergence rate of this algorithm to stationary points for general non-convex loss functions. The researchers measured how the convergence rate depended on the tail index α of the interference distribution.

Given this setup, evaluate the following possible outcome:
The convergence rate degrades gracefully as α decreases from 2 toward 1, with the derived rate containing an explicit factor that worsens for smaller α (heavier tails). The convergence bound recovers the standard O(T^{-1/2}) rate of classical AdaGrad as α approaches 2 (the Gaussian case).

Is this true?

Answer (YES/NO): NO